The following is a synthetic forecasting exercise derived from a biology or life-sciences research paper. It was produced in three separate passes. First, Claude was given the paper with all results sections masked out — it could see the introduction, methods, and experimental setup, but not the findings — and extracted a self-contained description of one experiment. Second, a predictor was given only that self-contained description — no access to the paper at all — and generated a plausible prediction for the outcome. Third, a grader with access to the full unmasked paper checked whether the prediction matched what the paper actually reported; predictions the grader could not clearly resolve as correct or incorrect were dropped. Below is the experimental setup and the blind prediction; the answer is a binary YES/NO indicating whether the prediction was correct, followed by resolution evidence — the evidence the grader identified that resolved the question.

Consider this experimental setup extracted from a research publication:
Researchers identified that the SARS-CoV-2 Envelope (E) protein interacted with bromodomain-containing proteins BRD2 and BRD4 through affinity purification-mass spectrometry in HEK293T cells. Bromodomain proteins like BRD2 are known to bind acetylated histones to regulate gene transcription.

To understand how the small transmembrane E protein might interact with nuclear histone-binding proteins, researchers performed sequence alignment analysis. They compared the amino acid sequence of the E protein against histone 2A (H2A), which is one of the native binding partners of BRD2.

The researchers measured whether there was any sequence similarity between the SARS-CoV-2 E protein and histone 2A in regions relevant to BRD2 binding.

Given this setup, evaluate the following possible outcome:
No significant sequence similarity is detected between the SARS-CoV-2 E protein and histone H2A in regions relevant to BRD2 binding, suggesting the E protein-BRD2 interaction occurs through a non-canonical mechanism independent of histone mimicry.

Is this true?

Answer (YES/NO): NO